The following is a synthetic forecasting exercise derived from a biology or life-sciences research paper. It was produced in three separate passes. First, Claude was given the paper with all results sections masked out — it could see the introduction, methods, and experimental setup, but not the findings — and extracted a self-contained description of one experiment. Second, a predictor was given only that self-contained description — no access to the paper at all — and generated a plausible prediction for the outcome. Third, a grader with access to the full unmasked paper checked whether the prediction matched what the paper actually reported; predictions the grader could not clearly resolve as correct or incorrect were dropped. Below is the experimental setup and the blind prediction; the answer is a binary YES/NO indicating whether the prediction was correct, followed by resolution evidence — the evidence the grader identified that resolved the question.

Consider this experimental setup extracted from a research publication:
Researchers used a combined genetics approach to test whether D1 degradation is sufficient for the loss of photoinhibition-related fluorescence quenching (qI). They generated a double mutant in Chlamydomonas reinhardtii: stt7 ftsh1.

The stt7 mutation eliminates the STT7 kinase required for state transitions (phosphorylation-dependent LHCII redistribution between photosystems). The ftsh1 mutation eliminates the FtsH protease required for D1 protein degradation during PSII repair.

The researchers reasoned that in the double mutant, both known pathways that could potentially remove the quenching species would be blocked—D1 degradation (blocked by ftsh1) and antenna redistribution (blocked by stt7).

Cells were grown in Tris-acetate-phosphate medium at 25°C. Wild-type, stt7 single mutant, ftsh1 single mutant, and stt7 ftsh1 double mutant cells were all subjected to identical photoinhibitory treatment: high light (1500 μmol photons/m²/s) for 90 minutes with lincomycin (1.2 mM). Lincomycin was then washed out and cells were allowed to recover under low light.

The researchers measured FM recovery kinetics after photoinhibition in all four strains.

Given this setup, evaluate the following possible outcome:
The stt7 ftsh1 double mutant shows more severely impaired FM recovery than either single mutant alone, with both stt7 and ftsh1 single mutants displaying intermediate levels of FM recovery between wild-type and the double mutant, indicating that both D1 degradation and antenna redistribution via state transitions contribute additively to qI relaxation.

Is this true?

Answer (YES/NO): NO